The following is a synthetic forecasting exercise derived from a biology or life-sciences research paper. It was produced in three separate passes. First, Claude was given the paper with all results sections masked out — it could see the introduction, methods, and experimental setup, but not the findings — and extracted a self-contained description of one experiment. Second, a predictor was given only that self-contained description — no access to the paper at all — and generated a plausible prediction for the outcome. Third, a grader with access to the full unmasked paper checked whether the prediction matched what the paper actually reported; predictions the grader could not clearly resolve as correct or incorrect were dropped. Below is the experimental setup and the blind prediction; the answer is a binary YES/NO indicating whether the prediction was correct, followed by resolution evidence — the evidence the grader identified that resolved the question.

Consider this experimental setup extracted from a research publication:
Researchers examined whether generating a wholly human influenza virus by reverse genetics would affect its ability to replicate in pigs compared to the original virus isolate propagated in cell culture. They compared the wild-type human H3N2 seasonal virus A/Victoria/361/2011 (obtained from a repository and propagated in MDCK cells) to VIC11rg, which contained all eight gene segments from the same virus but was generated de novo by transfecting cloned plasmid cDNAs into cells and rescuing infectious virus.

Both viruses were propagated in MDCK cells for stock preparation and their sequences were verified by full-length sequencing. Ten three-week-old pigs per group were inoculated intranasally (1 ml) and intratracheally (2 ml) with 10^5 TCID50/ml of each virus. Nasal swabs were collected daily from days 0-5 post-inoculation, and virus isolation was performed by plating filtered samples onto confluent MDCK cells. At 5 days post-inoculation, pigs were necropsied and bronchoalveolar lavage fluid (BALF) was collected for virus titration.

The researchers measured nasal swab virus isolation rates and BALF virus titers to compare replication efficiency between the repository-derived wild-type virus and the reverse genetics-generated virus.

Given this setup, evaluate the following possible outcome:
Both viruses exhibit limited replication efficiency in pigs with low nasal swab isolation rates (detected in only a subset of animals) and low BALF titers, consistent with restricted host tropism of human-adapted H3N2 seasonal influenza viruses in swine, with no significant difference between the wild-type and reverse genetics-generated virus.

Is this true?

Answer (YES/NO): YES